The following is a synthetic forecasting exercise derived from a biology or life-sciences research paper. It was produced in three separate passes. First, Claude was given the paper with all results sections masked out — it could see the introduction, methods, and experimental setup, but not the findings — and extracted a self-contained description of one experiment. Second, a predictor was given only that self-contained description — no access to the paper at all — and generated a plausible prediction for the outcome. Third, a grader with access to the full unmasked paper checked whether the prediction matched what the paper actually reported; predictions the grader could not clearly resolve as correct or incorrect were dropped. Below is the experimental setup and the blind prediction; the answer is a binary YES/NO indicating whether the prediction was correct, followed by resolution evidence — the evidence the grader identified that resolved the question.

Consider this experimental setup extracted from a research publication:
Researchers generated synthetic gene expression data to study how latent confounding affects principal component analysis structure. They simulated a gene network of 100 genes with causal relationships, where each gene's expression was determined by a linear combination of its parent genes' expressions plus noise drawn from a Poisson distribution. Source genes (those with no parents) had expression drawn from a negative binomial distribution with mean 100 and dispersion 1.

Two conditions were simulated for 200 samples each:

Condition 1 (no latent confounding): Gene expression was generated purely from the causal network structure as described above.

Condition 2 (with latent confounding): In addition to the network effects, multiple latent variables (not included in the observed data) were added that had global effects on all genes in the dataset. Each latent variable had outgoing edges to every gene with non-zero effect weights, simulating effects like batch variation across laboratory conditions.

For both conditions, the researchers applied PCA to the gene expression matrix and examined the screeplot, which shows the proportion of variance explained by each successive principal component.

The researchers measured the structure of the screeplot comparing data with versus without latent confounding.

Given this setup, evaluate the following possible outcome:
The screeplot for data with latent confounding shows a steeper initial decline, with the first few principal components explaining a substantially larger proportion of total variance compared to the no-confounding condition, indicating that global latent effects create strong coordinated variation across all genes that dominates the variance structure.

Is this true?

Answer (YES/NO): YES